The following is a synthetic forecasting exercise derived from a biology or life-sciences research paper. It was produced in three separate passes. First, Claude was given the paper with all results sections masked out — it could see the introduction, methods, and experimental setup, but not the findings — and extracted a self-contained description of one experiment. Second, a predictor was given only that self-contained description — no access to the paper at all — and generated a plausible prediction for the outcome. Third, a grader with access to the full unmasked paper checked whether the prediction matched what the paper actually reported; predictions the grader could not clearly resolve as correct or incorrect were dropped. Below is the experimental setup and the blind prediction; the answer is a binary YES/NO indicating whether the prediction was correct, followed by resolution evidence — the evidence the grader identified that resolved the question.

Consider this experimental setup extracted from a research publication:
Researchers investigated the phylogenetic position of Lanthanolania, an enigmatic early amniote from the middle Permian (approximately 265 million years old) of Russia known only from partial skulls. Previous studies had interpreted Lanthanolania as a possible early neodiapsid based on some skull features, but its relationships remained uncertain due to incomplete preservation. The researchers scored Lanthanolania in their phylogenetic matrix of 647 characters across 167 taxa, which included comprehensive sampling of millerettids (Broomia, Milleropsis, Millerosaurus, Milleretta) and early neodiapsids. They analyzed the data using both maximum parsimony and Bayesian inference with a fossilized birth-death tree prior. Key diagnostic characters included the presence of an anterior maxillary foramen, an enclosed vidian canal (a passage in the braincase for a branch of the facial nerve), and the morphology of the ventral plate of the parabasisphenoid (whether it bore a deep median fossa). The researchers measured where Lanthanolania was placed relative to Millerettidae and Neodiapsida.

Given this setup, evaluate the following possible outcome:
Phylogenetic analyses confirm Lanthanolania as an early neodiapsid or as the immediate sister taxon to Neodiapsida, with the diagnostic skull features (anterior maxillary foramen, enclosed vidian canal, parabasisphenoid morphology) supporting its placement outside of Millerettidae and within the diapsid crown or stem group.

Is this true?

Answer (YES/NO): NO